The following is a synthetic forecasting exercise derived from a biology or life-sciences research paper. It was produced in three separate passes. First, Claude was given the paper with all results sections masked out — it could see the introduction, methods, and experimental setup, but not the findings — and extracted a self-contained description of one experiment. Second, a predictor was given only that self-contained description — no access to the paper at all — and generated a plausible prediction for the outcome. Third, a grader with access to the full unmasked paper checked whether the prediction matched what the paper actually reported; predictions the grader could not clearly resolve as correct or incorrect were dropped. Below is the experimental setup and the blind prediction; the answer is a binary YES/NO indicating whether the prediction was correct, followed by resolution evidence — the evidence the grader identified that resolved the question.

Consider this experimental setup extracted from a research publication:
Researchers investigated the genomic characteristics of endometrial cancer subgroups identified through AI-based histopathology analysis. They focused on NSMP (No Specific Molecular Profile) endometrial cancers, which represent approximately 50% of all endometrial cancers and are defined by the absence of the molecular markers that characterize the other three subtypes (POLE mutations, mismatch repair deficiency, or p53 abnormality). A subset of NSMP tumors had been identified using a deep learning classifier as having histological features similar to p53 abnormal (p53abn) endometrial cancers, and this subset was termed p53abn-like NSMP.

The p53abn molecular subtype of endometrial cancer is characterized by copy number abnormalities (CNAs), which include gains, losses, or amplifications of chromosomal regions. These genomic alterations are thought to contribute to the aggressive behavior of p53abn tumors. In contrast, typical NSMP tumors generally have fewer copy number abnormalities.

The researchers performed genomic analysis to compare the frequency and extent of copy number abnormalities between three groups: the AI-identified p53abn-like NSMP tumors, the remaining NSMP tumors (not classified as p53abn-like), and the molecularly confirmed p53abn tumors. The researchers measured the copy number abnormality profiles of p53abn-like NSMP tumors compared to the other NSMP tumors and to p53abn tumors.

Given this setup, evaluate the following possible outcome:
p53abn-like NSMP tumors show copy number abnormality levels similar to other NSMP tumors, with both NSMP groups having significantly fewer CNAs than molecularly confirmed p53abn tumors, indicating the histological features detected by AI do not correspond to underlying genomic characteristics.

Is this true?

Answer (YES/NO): NO